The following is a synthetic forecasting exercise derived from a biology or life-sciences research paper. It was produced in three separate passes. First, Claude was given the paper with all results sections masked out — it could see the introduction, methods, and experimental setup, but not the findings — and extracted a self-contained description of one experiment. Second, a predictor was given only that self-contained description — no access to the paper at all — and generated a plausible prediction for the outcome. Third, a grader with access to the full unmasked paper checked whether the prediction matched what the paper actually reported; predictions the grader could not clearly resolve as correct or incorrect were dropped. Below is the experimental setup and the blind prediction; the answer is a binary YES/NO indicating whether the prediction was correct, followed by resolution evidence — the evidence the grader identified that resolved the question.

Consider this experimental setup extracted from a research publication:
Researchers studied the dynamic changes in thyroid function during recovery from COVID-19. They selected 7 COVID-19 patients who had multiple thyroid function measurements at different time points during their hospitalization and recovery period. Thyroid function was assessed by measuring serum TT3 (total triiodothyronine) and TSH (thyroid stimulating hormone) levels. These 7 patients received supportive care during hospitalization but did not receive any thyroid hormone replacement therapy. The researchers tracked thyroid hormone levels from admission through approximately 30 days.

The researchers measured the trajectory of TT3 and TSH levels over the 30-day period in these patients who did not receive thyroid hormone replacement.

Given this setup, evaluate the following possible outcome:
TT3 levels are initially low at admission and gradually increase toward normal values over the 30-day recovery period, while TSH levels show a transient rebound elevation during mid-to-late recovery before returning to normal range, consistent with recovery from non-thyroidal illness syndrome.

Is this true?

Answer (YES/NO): NO